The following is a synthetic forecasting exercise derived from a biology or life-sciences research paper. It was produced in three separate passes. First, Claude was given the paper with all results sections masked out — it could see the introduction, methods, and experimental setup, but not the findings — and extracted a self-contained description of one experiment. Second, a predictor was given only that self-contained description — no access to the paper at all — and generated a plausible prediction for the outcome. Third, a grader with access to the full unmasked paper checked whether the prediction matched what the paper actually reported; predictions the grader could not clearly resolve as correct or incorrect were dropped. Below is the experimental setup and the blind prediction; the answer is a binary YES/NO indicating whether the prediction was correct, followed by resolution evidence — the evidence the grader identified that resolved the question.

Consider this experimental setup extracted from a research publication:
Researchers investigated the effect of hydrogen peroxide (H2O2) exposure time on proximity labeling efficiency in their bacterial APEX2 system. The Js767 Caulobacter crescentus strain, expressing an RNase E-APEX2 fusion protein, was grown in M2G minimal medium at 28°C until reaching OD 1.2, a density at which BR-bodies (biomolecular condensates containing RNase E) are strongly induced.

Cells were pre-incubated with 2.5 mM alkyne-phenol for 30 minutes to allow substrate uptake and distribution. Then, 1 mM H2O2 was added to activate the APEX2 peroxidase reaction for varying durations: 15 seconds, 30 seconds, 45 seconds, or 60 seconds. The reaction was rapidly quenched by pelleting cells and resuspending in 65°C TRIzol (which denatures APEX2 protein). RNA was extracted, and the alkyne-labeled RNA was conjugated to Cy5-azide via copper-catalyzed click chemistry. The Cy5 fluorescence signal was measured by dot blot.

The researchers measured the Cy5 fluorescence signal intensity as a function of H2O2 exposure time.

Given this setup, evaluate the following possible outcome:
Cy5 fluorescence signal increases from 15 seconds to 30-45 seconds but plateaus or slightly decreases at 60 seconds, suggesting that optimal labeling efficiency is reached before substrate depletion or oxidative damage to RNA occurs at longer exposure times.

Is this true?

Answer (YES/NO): YES